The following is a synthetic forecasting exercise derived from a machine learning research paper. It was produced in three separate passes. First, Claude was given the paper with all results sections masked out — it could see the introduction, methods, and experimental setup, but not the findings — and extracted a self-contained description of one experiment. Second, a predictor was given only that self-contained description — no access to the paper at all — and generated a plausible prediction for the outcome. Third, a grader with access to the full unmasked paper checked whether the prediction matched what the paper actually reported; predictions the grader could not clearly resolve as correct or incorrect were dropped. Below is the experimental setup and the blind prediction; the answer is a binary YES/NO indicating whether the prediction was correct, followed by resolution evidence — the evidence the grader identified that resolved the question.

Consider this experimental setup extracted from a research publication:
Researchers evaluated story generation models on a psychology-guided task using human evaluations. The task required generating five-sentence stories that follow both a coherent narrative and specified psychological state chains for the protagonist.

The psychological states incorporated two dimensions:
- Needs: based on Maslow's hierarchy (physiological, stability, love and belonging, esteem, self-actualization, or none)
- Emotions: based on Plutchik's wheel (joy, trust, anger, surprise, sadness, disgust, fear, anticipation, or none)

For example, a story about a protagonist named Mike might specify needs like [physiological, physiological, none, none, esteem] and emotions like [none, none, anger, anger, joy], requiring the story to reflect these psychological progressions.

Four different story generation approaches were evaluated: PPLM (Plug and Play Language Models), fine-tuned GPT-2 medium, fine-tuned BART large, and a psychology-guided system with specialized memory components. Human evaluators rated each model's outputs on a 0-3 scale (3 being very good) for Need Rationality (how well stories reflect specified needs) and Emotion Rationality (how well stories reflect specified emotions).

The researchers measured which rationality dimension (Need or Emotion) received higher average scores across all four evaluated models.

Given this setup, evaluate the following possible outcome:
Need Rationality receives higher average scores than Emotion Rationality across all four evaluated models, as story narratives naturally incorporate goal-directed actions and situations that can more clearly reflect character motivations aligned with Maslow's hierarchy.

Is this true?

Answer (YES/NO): NO